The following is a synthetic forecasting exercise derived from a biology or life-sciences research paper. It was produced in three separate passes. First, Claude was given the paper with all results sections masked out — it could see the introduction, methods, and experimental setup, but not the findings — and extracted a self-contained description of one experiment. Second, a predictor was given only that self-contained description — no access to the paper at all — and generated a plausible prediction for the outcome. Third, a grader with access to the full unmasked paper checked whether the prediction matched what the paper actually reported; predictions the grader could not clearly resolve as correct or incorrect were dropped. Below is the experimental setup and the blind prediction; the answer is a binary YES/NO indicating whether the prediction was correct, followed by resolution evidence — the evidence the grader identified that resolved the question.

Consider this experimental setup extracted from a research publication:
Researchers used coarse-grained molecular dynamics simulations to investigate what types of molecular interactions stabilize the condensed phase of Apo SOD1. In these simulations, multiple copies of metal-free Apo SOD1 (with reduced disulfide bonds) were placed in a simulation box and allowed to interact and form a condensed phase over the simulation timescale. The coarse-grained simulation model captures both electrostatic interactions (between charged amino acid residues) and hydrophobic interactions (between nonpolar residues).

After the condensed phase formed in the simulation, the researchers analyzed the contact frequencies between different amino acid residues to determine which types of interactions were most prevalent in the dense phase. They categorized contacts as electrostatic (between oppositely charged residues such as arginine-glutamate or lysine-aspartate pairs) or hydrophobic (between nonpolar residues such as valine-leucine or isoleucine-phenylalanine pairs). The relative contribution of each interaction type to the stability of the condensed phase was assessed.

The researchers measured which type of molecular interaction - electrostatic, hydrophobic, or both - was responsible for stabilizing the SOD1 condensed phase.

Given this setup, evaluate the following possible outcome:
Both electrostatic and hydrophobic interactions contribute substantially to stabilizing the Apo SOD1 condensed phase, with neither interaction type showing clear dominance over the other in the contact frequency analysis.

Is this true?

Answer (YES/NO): NO